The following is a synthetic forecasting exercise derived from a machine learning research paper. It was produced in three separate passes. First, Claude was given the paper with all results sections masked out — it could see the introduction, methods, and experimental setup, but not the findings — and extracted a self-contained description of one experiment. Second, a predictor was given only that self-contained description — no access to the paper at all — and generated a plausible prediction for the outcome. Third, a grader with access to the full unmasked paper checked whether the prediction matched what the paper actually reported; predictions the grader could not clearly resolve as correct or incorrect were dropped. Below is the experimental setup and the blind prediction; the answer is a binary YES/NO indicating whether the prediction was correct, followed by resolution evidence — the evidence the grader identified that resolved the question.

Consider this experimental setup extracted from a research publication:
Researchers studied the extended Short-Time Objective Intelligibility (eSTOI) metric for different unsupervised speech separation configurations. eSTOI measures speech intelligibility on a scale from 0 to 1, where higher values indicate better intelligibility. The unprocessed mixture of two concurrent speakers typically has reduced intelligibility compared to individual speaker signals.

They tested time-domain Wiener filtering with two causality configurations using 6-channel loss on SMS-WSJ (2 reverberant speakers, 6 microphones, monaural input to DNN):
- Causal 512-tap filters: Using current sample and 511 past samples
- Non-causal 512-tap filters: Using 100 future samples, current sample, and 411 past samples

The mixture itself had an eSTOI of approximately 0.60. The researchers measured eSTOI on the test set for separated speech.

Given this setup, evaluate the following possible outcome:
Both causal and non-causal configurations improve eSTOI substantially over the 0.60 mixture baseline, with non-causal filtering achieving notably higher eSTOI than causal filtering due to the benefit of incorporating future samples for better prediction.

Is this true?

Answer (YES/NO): NO